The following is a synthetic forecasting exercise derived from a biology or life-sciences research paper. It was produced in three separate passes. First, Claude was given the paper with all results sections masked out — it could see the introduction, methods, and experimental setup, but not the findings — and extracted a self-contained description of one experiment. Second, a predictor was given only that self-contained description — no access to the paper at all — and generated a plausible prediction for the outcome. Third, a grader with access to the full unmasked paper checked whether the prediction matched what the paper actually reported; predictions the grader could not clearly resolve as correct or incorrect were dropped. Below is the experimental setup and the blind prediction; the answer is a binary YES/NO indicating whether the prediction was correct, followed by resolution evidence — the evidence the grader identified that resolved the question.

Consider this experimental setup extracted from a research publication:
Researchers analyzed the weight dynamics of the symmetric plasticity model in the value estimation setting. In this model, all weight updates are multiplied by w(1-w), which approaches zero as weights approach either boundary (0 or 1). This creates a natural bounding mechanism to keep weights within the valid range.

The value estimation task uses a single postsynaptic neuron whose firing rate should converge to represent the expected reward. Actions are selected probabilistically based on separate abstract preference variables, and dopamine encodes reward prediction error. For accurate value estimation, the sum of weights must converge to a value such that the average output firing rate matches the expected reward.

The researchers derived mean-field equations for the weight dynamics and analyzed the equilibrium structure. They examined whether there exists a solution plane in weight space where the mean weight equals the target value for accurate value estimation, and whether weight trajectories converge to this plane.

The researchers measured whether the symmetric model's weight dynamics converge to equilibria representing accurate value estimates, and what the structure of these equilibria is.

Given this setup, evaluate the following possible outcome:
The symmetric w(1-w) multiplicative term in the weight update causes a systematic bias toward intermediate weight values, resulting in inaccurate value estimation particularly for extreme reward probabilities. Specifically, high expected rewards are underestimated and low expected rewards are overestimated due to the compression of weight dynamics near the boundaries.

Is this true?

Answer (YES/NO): NO